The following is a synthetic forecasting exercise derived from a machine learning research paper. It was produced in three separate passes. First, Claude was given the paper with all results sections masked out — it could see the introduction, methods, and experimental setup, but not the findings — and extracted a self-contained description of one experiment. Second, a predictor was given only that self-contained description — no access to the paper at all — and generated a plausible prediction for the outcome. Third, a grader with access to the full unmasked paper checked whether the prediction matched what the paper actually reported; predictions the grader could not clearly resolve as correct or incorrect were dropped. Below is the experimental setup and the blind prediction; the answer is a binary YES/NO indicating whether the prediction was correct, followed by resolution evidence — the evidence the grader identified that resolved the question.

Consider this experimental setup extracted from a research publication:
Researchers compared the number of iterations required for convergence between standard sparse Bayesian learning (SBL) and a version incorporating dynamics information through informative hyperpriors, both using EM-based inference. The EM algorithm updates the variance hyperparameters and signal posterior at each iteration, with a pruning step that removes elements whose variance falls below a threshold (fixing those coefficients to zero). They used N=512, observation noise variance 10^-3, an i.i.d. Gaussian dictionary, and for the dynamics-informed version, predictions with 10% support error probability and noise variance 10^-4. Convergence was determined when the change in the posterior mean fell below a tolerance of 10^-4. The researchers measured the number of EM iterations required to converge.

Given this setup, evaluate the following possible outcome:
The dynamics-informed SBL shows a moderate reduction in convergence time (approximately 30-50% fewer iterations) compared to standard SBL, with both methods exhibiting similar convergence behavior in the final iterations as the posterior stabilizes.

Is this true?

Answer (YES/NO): NO